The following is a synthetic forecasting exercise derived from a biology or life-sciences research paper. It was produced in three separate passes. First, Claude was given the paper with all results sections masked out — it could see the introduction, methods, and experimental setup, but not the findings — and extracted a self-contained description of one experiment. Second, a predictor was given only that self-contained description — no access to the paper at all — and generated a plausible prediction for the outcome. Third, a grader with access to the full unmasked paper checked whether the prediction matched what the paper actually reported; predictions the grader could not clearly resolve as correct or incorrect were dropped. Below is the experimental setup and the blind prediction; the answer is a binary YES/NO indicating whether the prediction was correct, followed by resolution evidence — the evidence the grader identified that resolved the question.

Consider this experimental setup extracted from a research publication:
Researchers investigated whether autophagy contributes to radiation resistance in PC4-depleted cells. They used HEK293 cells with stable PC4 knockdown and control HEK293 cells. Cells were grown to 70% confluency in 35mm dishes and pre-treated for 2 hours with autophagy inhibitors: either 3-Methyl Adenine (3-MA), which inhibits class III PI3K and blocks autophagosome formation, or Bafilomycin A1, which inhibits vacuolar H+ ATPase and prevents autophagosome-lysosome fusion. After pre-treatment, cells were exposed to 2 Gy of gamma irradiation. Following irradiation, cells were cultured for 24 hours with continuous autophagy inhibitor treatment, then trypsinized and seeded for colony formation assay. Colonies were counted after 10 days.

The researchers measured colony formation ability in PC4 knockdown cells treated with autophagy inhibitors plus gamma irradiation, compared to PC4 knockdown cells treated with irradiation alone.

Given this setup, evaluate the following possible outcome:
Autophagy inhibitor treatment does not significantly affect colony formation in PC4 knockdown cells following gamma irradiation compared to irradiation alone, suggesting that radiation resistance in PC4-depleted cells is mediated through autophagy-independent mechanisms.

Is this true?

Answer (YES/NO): NO